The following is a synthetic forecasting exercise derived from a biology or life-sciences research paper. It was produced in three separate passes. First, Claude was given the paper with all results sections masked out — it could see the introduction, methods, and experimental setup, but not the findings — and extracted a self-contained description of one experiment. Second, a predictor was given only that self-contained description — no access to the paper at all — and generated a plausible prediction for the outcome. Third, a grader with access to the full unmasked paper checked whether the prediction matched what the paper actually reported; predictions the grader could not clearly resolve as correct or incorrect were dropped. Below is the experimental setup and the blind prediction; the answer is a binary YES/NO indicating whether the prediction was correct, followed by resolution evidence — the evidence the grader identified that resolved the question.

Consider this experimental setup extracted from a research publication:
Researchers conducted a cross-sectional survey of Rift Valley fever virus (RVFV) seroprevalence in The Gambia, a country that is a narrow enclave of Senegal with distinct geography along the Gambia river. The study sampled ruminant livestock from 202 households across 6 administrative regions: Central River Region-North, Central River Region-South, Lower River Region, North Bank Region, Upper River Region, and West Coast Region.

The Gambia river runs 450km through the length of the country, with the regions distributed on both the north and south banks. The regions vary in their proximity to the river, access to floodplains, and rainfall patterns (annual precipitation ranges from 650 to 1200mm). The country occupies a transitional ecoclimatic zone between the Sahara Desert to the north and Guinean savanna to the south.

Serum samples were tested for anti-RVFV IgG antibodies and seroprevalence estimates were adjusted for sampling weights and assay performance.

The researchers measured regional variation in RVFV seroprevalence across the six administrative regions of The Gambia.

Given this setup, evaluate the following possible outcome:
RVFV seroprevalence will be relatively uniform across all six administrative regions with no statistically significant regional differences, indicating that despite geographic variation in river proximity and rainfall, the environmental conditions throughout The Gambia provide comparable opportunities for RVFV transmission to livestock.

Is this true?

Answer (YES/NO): NO